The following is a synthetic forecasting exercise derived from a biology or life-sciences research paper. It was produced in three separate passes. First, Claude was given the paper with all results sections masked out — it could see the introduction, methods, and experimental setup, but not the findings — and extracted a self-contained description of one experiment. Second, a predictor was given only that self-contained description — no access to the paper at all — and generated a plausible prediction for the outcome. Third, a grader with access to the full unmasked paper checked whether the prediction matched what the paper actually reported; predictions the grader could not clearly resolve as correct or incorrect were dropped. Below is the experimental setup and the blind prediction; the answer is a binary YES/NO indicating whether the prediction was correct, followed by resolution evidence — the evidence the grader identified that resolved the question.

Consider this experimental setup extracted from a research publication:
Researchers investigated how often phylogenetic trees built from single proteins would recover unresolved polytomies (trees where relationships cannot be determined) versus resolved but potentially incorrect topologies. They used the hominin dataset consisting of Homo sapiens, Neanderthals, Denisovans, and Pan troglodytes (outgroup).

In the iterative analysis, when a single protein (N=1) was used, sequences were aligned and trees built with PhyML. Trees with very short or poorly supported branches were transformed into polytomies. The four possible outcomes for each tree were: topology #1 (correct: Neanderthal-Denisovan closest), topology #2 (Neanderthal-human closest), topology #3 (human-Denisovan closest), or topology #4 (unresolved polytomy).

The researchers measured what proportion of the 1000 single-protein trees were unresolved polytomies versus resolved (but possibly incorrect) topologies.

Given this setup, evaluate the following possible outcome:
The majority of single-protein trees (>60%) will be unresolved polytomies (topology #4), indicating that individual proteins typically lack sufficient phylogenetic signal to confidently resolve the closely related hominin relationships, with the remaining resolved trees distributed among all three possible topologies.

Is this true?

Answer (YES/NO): YES